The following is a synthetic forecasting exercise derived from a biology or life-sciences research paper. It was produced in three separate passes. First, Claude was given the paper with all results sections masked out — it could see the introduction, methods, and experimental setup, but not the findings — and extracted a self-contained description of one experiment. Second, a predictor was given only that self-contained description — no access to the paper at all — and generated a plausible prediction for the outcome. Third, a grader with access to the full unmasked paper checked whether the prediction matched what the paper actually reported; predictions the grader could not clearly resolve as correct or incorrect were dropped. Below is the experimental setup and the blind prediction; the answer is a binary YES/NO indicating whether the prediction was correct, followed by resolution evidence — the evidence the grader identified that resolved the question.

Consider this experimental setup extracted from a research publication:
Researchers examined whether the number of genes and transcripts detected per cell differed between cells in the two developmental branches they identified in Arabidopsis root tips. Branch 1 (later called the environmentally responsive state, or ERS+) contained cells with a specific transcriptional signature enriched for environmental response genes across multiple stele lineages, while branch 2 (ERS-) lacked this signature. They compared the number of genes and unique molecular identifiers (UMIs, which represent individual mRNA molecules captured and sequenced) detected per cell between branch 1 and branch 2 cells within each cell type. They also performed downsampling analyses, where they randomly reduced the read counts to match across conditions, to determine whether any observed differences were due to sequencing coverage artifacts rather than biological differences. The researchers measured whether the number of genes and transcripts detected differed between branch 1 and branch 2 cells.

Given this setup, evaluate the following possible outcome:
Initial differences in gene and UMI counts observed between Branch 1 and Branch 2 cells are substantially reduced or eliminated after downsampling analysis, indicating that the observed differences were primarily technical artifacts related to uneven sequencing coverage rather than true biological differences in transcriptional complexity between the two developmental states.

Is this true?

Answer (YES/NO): NO